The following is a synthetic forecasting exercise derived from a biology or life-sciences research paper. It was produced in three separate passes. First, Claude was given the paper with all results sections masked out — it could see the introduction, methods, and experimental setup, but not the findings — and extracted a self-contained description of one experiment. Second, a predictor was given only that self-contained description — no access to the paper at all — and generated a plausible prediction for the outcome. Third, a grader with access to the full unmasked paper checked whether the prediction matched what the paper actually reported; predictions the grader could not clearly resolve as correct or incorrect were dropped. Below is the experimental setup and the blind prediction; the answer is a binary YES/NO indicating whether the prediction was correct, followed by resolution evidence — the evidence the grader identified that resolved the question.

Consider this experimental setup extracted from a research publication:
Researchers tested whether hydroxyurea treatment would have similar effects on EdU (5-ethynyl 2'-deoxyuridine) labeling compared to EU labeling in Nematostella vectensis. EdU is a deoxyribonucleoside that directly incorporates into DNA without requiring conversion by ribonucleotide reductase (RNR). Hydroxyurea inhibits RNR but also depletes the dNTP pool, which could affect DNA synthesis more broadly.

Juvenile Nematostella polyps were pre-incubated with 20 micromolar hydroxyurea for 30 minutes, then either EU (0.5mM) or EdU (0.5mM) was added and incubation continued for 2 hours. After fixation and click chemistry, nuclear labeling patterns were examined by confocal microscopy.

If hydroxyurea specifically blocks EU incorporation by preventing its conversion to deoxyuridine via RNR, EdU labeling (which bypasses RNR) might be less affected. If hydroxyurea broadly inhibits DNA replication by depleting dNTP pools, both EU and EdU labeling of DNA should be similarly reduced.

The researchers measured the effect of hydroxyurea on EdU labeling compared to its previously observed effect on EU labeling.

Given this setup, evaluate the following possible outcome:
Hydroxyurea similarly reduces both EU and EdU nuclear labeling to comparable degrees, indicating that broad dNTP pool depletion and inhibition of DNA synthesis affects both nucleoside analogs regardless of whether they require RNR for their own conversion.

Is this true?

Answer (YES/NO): YES